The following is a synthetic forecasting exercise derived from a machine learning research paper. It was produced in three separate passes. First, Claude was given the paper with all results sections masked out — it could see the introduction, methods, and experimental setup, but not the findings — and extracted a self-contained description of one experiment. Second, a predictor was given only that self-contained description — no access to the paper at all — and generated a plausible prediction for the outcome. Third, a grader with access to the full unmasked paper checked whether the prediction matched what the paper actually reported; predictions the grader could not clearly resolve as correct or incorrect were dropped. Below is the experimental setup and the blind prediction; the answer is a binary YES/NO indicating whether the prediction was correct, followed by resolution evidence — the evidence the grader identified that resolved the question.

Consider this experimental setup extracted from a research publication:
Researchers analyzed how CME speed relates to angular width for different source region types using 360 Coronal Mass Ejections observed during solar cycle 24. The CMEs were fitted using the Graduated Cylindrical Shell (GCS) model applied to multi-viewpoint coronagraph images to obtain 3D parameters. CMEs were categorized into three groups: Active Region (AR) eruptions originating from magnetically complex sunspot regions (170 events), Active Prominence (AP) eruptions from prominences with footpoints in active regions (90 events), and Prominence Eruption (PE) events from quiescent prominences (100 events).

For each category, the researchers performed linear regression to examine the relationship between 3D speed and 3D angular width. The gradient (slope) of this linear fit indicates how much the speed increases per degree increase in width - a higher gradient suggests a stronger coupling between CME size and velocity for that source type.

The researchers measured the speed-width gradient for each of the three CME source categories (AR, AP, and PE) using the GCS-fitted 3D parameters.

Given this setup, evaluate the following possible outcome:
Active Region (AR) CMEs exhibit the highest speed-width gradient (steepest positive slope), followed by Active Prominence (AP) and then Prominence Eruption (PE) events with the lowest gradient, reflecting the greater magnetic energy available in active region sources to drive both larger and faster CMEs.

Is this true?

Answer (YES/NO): YES